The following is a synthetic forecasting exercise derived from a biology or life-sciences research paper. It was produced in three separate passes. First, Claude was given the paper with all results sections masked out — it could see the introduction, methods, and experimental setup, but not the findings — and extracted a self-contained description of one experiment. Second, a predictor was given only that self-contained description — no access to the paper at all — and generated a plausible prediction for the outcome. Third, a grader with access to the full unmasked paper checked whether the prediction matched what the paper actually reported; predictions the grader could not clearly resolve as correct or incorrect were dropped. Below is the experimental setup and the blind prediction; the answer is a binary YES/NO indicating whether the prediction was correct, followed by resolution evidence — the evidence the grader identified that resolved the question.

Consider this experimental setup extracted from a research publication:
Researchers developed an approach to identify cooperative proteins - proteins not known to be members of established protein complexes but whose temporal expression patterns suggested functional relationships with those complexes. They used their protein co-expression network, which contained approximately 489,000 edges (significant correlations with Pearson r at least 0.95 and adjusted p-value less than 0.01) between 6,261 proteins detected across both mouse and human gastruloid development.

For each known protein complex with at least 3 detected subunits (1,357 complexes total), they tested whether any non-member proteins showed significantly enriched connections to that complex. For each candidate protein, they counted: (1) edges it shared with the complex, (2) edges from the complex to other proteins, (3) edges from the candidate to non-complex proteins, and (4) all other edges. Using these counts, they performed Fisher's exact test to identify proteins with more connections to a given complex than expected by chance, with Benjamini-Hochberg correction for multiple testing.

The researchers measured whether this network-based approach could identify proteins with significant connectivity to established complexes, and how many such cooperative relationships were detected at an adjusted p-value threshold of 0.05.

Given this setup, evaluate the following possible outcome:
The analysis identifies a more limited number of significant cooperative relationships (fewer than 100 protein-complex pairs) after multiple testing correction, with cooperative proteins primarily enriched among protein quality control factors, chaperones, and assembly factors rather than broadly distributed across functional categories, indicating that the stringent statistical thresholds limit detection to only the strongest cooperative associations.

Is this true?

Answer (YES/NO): NO